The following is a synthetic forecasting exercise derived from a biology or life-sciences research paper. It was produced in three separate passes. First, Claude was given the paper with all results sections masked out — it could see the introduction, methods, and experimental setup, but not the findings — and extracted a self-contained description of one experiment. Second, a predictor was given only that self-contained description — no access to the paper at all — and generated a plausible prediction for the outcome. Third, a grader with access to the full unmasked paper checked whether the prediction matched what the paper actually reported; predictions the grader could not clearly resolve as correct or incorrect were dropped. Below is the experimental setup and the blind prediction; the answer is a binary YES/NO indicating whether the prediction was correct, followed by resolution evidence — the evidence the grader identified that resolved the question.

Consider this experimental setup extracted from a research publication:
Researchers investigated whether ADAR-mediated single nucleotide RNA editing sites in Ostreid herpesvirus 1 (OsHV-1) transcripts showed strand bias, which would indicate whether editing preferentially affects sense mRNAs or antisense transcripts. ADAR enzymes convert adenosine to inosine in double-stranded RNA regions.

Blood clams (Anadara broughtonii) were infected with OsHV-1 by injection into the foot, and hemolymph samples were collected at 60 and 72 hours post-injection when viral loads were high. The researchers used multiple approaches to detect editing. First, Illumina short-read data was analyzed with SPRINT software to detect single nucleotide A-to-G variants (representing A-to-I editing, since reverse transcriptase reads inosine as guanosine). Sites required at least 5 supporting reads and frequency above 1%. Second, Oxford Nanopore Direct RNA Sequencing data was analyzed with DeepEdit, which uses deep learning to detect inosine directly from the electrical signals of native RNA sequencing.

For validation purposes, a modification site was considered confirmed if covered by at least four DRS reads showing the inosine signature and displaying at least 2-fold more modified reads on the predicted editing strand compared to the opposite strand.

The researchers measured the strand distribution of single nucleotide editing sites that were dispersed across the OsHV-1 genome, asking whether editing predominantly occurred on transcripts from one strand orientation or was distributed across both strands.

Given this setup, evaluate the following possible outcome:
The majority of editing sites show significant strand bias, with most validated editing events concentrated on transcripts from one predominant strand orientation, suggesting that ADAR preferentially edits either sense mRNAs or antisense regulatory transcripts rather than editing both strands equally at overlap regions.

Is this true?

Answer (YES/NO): NO